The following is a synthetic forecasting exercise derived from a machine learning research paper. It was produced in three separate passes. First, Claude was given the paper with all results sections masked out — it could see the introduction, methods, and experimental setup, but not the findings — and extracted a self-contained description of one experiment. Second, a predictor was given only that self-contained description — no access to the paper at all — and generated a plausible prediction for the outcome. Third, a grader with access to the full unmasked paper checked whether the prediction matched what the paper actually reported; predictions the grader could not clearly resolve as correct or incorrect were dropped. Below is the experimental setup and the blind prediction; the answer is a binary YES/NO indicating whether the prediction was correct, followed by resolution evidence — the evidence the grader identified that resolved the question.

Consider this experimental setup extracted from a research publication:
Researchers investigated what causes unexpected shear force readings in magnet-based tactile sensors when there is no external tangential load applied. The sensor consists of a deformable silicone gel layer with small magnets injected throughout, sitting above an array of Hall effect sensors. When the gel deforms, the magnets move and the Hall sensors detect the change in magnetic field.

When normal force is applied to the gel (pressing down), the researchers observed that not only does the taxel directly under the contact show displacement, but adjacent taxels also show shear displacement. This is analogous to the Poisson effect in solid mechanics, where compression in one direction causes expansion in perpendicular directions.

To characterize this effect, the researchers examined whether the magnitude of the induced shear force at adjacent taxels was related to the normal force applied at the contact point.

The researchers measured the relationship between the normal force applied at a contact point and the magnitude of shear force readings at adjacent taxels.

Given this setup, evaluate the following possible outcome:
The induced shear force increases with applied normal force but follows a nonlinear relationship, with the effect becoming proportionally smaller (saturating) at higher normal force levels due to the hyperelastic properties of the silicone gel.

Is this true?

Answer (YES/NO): NO